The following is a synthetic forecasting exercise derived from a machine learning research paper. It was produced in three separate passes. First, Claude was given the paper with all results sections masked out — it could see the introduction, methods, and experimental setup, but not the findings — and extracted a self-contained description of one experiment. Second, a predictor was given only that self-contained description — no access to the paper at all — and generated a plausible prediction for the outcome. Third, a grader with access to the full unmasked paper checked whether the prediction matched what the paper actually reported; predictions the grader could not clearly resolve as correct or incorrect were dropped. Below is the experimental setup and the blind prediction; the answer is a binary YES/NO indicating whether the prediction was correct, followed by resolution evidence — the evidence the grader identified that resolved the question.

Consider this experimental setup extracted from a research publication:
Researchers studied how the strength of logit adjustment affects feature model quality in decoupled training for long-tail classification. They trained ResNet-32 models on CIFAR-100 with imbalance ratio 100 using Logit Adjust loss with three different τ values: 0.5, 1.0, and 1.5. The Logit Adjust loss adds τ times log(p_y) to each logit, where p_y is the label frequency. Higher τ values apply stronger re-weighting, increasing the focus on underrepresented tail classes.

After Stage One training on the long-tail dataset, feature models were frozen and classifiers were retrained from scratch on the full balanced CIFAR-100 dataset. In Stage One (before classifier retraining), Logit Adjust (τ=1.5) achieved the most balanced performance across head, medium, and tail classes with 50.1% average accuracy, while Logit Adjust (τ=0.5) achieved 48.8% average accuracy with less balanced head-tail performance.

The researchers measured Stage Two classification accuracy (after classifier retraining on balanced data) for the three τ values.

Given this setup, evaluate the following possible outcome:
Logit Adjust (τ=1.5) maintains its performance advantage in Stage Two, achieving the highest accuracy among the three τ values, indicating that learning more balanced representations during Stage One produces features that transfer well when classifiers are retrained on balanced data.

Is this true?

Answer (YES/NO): NO